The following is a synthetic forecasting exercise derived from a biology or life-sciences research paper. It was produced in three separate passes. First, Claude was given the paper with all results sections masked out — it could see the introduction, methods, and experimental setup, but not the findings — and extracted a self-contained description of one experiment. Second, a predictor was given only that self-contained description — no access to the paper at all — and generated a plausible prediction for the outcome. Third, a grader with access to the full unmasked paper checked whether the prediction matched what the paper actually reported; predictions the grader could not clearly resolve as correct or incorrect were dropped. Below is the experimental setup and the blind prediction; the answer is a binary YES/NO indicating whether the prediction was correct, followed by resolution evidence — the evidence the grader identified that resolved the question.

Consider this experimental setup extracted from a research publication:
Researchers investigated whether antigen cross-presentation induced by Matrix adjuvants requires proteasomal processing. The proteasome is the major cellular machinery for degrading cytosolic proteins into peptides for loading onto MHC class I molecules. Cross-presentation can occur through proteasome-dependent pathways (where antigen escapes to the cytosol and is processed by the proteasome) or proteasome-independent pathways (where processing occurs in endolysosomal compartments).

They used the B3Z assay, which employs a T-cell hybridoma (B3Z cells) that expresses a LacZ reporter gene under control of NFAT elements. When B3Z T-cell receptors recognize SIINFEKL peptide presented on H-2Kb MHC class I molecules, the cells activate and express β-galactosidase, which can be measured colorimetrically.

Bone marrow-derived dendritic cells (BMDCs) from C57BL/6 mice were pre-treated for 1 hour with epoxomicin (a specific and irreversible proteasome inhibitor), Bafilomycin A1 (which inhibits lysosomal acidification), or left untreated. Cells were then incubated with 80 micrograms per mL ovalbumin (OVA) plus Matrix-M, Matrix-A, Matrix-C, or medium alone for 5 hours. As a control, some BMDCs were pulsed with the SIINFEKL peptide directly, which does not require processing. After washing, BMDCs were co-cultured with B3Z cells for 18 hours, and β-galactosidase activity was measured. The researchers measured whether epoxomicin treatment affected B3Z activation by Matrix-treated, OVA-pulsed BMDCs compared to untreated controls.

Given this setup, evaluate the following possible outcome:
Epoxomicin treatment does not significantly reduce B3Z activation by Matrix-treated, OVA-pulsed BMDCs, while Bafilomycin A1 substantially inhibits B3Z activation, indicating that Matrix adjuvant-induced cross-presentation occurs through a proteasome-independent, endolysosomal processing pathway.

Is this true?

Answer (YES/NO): NO